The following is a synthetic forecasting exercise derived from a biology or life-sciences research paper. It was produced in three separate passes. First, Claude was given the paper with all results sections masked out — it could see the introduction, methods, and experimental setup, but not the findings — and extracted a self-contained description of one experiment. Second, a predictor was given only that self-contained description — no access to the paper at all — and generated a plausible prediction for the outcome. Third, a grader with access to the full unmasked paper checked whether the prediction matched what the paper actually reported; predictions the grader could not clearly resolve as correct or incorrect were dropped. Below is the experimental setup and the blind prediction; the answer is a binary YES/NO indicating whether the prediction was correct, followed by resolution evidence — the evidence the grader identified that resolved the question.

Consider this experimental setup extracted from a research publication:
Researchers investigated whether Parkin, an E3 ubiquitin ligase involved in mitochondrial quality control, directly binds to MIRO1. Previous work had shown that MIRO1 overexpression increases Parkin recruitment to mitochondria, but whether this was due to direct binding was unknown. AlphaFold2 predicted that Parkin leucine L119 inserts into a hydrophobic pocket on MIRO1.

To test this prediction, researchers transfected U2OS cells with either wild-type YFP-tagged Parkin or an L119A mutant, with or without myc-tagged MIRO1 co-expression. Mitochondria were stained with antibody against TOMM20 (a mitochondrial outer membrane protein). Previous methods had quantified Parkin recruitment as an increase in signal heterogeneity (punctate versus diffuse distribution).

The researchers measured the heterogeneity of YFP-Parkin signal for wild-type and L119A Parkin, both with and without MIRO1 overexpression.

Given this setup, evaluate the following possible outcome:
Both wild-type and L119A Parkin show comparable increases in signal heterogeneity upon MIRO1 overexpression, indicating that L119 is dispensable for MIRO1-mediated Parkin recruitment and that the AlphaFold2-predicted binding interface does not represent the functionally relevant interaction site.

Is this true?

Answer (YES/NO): NO